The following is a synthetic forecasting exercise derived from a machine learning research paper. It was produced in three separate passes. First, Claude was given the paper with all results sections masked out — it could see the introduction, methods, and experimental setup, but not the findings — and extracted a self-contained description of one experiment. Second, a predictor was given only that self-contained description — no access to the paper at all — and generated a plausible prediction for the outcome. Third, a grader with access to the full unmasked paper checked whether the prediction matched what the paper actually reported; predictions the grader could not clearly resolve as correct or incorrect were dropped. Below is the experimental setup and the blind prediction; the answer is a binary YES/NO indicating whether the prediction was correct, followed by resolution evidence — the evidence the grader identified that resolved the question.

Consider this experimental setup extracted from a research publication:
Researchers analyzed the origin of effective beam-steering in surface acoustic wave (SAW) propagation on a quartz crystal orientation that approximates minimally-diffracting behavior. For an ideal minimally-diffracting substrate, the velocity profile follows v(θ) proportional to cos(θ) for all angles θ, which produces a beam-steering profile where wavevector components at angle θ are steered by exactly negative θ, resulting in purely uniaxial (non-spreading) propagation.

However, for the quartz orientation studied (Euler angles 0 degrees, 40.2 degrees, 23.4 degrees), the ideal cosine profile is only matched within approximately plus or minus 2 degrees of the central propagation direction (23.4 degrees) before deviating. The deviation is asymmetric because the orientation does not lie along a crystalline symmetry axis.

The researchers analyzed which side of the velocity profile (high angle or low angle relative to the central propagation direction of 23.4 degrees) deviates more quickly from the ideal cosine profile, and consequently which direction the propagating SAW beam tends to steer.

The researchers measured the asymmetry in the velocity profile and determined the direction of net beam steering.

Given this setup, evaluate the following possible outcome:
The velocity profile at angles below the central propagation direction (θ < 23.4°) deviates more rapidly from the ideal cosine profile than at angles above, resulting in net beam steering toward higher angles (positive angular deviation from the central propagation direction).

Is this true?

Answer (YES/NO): NO